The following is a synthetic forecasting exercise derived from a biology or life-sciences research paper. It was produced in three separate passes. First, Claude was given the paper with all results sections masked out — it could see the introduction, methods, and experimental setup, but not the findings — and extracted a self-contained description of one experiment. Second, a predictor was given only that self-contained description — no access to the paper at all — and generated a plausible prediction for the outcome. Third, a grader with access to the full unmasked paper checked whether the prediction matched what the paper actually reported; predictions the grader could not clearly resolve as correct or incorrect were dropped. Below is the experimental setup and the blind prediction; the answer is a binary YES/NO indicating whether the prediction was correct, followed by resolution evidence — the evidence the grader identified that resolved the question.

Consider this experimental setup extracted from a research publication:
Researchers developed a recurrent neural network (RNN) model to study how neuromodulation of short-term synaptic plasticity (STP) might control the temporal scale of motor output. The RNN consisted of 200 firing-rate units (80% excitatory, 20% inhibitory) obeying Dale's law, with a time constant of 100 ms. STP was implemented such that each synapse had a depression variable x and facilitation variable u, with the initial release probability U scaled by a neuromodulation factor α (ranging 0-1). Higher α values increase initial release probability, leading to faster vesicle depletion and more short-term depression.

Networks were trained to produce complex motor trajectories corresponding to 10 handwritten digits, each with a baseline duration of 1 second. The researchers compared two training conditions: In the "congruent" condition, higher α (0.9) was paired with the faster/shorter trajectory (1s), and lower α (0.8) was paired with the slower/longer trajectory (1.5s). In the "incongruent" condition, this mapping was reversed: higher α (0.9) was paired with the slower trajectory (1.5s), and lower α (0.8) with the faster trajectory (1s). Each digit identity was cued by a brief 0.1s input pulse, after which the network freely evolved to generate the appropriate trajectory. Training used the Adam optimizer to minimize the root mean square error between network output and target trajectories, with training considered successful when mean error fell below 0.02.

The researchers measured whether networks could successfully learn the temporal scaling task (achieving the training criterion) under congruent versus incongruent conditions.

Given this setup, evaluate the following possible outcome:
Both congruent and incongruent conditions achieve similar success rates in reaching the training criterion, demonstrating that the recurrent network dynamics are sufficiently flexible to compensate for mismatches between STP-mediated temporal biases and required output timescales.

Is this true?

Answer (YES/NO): YES